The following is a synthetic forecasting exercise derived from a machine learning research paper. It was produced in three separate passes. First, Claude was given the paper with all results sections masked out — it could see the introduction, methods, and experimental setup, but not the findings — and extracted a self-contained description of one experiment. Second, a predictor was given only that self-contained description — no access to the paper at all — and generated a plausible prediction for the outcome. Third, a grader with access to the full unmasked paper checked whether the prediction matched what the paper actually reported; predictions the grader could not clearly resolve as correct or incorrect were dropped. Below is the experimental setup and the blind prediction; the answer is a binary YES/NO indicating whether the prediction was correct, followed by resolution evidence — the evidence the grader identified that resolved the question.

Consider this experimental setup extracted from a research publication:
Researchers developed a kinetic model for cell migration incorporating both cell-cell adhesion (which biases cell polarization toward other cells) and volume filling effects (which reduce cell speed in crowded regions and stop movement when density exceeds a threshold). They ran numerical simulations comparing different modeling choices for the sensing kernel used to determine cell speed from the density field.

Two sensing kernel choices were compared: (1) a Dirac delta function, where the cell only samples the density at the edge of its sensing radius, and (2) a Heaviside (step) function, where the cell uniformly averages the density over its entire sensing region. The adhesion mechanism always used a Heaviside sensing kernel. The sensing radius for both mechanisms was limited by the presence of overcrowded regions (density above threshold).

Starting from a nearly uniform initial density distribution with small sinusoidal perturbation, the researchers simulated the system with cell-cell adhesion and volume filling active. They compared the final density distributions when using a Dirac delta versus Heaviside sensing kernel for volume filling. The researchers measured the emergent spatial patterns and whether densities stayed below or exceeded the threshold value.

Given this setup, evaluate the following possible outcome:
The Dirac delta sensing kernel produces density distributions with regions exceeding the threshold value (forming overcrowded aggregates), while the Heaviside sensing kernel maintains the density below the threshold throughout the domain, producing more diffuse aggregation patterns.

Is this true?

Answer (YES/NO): NO